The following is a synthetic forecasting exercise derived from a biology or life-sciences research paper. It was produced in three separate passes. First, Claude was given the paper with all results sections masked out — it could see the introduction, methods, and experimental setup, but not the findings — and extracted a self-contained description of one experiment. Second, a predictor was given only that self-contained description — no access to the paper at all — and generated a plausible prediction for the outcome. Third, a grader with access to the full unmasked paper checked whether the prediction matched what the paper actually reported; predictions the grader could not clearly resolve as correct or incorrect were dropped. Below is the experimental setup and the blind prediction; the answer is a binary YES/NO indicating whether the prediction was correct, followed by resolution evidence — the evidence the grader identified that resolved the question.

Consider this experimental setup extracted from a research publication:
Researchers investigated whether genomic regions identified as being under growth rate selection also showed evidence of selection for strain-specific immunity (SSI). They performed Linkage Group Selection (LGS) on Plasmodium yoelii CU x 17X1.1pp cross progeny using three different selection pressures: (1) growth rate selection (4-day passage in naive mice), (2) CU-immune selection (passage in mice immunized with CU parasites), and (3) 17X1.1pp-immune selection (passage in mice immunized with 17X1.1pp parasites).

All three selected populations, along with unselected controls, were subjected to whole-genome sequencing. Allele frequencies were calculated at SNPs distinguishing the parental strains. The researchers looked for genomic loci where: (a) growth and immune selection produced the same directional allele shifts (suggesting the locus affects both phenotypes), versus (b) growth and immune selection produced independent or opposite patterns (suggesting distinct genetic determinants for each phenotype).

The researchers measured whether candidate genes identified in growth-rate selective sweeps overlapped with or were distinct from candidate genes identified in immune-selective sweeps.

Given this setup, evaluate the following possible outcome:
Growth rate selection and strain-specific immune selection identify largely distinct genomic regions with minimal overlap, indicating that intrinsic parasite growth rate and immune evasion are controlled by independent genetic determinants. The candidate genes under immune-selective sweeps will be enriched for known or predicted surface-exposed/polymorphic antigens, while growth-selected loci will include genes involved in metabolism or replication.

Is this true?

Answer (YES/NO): NO